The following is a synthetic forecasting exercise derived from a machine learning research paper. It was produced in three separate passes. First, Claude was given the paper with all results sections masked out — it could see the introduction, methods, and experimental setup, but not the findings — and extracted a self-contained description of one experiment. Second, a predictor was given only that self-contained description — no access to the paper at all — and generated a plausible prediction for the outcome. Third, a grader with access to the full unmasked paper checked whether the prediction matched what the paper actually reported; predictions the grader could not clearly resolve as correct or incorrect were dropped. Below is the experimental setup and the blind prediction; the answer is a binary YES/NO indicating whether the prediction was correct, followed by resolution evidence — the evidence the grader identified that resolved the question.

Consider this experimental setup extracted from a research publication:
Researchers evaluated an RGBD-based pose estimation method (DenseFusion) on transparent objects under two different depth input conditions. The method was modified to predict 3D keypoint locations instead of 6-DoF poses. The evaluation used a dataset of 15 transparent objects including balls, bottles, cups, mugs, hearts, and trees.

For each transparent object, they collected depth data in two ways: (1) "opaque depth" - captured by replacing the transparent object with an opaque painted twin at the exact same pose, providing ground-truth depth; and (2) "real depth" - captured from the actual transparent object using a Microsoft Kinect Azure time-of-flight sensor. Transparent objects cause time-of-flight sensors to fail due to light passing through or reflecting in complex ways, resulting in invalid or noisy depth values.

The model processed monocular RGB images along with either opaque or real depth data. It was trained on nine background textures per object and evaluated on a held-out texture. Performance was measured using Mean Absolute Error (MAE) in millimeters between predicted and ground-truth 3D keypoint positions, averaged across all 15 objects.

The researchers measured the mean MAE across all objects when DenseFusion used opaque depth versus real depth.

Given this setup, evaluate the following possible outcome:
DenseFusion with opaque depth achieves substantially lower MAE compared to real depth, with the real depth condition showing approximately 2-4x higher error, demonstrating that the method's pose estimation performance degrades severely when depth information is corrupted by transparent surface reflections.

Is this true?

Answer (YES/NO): NO